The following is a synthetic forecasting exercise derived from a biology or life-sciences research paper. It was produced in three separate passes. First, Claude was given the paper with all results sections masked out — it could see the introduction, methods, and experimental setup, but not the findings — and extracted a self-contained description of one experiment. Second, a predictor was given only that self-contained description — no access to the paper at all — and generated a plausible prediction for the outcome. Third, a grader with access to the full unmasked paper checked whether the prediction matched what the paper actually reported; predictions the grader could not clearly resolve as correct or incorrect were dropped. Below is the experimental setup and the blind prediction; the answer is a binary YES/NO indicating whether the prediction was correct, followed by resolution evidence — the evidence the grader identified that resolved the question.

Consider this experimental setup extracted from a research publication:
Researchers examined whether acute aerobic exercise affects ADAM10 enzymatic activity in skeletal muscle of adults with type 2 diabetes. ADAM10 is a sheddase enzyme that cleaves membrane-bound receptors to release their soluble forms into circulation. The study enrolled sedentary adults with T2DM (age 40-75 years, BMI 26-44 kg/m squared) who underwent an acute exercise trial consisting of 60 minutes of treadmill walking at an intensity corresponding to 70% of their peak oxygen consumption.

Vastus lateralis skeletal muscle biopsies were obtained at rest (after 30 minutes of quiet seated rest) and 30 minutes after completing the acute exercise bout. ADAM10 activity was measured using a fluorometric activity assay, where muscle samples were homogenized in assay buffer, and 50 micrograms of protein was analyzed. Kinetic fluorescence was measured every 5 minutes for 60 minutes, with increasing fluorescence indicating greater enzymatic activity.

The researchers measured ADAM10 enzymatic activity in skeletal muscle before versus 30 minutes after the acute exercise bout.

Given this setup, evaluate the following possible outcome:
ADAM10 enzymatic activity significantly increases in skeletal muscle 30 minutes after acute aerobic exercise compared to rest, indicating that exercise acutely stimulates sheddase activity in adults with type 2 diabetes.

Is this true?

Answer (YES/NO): NO